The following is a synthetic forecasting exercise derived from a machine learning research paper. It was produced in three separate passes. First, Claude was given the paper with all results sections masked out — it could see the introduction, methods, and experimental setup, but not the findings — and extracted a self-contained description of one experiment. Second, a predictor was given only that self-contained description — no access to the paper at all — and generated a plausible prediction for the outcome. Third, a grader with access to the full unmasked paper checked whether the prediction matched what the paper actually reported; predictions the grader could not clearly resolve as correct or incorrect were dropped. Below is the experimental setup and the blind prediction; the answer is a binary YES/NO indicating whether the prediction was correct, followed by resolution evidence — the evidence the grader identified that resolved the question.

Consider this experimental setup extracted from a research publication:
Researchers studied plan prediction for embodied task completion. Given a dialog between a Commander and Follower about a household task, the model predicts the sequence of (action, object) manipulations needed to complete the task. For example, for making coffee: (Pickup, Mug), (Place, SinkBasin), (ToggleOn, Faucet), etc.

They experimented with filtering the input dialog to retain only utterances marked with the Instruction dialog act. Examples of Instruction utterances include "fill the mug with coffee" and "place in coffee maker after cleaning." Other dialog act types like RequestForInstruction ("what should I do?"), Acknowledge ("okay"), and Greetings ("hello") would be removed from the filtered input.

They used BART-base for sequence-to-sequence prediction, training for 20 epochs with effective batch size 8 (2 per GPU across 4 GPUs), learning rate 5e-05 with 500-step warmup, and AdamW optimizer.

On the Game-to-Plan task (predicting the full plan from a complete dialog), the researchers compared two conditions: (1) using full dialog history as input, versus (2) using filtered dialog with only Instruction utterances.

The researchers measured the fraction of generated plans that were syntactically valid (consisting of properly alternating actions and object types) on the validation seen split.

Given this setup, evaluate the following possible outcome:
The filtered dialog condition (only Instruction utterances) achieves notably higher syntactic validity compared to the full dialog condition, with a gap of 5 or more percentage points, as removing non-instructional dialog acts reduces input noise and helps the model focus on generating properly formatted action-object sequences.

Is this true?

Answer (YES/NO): YES